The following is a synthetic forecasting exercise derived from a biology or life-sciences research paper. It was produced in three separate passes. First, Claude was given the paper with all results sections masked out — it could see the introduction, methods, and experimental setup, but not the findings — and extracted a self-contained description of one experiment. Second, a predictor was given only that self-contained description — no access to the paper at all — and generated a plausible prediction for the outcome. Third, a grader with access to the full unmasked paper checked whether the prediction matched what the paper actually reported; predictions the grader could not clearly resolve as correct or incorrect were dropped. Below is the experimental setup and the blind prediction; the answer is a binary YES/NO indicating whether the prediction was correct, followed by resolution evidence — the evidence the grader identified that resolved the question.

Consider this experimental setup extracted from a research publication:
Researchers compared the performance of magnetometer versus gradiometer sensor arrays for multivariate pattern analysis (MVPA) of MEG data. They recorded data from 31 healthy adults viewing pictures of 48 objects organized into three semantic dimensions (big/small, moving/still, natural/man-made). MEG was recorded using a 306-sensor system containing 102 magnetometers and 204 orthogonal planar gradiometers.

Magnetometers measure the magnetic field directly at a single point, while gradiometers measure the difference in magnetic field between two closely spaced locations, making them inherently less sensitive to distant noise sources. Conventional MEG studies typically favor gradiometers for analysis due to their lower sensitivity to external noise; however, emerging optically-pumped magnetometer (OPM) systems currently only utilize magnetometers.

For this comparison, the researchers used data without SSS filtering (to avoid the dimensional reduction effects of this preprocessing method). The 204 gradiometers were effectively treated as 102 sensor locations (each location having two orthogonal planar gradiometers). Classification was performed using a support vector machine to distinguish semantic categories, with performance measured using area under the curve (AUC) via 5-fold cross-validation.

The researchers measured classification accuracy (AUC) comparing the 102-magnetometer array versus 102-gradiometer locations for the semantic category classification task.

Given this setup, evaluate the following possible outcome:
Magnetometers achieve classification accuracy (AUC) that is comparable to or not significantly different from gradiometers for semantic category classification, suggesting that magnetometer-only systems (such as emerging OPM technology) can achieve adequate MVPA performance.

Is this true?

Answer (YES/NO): YES